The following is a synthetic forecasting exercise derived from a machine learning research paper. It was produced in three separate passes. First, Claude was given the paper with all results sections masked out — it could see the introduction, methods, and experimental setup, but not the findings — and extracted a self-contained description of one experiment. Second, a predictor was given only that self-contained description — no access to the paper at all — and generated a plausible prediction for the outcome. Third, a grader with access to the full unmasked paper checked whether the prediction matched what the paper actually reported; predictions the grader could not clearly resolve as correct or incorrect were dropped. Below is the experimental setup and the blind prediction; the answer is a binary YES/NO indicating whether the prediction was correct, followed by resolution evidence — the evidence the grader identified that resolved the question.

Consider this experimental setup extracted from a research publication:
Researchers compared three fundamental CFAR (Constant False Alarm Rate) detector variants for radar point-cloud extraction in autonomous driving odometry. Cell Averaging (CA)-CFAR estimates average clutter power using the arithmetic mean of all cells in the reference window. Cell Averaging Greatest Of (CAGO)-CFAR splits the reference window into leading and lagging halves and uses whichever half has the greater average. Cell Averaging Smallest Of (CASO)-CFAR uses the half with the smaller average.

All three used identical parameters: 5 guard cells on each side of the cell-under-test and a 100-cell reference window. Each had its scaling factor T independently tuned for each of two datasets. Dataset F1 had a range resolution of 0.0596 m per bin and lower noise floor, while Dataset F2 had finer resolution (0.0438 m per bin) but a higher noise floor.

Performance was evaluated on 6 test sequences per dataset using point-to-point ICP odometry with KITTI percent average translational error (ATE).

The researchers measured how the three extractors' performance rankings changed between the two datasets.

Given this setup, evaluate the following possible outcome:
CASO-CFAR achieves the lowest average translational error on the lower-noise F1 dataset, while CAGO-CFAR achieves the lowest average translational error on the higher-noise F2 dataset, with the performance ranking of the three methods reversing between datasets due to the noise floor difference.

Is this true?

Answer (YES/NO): NO